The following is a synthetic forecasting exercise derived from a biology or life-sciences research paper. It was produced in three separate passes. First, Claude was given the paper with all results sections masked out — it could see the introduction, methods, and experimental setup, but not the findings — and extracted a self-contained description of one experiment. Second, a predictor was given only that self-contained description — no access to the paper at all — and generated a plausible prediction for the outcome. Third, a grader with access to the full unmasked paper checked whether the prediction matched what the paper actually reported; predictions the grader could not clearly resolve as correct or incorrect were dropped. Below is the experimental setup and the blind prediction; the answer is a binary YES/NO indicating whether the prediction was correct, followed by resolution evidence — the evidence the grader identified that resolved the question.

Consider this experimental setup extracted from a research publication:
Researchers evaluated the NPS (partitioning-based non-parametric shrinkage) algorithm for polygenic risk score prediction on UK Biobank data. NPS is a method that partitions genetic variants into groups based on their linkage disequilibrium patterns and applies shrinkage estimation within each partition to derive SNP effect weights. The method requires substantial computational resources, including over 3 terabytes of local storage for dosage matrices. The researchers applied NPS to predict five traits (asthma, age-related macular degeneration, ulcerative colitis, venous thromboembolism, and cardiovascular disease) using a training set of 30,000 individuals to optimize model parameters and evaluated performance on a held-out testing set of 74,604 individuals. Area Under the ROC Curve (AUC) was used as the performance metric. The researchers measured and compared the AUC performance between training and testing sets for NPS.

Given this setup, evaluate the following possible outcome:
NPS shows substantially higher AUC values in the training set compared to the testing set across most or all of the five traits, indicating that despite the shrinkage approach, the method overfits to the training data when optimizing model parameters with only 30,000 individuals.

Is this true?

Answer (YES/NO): YES